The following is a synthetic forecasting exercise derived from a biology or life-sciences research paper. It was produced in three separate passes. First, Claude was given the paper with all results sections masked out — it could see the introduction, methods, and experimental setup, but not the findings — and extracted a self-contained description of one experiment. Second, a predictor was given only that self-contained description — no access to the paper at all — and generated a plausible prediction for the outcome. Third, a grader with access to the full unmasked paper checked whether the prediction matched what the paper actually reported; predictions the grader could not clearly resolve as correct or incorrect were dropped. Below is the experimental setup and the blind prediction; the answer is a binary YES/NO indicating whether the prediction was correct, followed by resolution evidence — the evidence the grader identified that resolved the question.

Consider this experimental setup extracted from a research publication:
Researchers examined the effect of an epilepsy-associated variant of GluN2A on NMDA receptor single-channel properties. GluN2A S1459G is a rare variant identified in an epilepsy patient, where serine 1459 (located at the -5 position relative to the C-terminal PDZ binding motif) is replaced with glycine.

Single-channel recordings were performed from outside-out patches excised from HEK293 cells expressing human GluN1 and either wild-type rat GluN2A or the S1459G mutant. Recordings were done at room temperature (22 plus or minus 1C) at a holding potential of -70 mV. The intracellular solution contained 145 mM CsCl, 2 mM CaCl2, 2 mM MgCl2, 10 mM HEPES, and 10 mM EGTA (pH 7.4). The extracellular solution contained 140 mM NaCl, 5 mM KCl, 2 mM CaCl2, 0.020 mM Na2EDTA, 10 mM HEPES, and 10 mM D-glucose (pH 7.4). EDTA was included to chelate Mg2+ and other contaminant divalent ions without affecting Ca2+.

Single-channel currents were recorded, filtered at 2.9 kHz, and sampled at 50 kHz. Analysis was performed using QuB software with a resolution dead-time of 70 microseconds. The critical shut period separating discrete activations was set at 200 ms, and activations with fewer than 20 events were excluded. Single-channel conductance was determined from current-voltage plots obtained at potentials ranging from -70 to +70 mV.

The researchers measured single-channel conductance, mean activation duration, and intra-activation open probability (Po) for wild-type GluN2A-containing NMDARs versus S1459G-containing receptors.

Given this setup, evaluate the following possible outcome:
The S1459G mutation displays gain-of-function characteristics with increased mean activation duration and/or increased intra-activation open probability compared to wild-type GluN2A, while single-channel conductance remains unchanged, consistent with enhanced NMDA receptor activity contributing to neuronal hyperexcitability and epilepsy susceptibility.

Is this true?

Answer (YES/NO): YES